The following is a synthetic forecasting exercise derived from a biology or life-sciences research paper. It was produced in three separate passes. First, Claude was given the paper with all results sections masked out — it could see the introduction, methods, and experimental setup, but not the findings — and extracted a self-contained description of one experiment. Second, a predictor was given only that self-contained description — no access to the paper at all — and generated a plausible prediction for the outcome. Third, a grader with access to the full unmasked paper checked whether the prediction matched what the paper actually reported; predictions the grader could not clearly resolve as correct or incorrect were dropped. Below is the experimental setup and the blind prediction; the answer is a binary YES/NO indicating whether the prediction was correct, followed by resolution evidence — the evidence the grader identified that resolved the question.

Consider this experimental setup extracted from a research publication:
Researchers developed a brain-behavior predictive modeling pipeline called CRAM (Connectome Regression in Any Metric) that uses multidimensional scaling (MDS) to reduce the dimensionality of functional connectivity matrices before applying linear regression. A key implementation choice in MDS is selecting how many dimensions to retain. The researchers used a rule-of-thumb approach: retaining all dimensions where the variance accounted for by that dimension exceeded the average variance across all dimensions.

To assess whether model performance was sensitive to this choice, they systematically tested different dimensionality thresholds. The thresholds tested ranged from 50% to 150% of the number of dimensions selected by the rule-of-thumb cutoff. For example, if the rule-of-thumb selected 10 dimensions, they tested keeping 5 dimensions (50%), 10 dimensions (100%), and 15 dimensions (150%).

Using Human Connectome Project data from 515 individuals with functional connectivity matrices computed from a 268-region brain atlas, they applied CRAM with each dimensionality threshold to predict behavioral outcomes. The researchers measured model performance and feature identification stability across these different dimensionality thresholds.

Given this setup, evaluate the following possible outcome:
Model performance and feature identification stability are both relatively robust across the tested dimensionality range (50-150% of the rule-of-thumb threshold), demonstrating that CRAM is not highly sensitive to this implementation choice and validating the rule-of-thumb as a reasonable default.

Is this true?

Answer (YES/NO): YES